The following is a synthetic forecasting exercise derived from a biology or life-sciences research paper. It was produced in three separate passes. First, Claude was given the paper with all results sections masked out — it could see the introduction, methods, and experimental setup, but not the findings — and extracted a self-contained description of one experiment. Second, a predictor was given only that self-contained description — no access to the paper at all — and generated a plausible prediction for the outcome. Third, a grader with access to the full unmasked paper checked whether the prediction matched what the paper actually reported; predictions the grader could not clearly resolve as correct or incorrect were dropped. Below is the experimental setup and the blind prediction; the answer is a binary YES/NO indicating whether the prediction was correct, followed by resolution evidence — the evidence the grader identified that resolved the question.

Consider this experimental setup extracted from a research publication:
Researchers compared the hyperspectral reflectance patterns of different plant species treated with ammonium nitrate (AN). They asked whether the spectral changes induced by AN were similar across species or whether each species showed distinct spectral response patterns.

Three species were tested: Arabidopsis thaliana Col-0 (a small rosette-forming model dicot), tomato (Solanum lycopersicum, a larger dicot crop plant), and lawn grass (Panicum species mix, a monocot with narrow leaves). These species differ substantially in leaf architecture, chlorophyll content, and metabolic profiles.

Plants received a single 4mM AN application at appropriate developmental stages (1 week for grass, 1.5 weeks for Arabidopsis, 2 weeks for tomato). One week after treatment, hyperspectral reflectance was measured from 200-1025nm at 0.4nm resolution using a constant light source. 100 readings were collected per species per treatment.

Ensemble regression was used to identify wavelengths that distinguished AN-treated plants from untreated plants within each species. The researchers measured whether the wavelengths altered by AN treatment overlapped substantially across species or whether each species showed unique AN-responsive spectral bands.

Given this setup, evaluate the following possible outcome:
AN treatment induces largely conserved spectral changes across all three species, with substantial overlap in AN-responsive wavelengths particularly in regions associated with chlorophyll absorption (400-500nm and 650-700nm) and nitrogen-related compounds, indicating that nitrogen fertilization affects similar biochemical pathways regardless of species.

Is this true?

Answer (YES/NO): NO